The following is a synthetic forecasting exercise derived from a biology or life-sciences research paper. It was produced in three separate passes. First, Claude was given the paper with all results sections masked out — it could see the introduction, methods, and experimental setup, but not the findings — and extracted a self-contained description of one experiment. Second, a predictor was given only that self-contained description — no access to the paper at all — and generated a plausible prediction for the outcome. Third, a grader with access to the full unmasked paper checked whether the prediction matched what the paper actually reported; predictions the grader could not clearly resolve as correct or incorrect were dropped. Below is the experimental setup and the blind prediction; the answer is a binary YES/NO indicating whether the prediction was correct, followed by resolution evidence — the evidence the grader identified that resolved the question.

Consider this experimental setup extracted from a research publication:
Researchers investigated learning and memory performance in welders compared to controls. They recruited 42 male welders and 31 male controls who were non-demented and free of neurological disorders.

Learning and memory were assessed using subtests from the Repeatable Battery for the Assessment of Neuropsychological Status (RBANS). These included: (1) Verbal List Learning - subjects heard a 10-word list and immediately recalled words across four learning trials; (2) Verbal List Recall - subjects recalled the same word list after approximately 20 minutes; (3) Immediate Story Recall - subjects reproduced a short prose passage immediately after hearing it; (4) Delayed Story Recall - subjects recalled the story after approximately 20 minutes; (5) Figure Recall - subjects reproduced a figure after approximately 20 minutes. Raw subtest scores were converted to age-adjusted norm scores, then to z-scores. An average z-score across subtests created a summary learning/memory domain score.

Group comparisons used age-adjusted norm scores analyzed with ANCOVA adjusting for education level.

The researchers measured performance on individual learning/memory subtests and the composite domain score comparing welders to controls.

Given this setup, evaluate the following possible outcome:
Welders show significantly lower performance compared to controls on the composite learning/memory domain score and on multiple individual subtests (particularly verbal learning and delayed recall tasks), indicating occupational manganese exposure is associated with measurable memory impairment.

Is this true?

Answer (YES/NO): NO